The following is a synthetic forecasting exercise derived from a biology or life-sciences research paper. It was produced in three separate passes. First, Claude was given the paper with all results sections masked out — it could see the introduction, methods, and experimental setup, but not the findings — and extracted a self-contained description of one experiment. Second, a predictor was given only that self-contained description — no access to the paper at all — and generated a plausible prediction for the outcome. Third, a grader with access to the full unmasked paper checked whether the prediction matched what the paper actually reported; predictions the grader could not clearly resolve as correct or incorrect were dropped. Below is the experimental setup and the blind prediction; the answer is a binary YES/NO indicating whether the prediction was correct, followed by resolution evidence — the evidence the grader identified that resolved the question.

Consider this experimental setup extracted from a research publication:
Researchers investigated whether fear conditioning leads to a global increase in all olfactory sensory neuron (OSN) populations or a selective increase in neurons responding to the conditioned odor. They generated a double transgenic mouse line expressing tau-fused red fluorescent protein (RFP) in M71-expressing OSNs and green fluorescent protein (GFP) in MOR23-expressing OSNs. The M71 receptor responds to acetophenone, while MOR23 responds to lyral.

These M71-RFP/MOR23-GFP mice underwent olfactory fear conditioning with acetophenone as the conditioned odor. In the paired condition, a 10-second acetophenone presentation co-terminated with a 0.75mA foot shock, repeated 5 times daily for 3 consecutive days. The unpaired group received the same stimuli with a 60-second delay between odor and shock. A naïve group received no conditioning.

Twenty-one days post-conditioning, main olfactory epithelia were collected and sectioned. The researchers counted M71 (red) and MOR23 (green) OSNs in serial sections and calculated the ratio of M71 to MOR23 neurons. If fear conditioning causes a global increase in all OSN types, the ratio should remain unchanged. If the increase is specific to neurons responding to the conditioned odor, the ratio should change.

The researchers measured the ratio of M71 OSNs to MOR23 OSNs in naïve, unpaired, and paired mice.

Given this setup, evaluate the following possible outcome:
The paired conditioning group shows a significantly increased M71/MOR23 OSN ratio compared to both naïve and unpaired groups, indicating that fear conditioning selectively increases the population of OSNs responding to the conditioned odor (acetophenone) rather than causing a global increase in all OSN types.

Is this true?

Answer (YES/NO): YES